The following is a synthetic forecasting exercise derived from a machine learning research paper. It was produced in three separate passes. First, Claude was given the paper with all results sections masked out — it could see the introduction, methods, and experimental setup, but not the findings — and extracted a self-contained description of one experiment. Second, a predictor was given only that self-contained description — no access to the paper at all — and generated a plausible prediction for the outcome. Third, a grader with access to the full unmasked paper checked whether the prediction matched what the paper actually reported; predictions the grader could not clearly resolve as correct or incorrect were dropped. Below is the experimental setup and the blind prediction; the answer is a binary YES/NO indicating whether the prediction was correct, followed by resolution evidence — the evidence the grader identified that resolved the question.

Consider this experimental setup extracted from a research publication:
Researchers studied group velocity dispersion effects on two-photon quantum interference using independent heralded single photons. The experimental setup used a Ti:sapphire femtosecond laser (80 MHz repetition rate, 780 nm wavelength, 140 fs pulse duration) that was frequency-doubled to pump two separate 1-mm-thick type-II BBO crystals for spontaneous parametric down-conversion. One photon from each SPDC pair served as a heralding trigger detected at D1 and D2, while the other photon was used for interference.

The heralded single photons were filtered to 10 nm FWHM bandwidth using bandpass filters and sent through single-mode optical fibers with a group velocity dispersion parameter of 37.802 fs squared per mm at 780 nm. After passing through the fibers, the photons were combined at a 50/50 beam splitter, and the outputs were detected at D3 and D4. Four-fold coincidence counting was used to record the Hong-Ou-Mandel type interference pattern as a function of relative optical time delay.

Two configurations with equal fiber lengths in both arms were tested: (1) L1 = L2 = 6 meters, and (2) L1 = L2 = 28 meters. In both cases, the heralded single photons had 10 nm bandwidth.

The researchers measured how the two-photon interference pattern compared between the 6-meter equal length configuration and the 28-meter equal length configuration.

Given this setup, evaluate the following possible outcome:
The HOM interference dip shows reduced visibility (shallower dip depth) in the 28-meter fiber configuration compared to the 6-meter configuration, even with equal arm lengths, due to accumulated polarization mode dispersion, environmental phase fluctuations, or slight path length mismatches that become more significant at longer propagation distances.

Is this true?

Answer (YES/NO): NO